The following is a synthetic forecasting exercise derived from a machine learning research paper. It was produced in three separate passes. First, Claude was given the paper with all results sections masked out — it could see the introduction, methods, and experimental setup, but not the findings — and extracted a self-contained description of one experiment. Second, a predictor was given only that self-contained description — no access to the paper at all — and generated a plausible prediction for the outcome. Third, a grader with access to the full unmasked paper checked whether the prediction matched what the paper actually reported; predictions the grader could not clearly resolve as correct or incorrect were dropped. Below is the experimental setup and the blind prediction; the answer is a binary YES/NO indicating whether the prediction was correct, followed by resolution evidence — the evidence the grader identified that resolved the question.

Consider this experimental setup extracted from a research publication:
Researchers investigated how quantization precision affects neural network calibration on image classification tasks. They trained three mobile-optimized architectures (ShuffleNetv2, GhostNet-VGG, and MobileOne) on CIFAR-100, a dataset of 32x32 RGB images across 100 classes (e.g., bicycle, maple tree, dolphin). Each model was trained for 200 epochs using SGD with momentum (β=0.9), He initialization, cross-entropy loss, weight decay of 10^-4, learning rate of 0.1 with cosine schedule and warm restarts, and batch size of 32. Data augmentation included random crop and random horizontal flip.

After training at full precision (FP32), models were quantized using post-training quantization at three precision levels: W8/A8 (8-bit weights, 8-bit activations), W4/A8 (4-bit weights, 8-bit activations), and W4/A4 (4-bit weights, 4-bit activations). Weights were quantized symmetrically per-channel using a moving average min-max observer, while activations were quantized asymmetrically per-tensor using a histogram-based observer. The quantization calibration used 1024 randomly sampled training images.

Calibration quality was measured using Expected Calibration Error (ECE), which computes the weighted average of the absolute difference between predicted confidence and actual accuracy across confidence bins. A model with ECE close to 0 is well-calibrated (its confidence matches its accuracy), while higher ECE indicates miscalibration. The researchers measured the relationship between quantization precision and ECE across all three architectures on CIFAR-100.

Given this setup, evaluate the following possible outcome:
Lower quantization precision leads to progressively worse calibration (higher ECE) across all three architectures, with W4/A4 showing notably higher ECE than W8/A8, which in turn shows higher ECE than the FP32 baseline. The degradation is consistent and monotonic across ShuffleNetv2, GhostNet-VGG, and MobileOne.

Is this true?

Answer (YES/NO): NO